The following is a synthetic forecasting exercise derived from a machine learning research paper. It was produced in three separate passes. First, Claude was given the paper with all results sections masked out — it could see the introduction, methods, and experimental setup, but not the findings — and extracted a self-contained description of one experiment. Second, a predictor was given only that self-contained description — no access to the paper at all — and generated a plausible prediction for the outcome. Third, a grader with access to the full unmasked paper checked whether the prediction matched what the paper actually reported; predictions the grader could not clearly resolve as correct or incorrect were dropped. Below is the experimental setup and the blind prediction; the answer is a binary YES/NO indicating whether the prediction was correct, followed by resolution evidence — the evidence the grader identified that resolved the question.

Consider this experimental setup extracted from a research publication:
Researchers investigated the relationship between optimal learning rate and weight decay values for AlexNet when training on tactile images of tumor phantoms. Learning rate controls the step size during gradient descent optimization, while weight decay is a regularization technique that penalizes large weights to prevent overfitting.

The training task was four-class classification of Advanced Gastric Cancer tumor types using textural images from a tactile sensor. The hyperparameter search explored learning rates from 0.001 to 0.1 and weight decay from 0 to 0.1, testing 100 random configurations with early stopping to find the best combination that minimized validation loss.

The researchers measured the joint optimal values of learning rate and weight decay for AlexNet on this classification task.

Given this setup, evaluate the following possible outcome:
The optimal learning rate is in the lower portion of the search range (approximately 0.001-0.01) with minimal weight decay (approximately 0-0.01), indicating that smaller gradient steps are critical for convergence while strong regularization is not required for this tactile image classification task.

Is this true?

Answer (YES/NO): NO